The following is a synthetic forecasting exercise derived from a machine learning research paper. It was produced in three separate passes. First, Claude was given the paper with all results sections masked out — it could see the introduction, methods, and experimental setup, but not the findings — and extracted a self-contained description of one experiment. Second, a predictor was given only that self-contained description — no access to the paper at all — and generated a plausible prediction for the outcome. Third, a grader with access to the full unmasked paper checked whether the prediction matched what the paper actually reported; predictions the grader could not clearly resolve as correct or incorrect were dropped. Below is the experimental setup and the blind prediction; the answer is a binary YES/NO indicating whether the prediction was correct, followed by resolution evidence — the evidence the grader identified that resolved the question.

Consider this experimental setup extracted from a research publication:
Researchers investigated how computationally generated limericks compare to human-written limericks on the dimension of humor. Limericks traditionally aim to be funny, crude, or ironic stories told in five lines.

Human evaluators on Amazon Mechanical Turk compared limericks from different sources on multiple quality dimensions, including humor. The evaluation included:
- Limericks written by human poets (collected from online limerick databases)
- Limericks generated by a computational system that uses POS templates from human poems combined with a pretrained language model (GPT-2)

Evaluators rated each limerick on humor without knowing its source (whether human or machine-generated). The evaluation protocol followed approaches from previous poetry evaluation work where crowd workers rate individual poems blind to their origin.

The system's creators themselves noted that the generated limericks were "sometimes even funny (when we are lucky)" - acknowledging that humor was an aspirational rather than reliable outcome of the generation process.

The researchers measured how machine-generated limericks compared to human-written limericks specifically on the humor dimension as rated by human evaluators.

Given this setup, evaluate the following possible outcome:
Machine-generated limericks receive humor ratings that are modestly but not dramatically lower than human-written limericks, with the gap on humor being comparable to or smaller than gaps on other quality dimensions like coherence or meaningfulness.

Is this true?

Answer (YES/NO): NO